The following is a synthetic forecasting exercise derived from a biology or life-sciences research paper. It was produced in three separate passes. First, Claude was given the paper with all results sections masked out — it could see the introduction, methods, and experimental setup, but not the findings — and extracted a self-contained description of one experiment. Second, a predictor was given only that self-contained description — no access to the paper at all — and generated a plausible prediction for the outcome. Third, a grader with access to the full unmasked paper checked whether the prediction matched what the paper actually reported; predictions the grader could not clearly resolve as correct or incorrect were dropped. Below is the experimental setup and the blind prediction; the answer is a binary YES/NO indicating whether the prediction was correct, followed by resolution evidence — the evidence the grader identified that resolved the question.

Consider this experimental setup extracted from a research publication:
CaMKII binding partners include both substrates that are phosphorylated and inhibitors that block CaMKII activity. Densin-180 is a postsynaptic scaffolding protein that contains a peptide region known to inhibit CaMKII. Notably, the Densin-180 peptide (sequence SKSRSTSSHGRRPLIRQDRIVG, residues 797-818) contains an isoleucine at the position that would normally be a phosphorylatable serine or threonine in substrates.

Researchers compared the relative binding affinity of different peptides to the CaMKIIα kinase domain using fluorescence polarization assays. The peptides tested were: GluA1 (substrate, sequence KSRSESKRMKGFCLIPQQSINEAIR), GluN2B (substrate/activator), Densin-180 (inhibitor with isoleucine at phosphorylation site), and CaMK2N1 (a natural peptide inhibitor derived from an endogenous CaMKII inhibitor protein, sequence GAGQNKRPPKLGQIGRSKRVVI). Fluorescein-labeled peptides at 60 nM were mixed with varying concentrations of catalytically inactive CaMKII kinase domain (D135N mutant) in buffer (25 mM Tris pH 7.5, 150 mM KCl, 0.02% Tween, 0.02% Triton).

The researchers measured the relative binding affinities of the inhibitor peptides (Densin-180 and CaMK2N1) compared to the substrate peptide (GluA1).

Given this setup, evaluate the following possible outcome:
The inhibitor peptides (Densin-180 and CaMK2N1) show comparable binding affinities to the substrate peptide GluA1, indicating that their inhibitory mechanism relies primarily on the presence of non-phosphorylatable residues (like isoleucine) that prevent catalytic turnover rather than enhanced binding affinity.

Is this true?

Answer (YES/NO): NO